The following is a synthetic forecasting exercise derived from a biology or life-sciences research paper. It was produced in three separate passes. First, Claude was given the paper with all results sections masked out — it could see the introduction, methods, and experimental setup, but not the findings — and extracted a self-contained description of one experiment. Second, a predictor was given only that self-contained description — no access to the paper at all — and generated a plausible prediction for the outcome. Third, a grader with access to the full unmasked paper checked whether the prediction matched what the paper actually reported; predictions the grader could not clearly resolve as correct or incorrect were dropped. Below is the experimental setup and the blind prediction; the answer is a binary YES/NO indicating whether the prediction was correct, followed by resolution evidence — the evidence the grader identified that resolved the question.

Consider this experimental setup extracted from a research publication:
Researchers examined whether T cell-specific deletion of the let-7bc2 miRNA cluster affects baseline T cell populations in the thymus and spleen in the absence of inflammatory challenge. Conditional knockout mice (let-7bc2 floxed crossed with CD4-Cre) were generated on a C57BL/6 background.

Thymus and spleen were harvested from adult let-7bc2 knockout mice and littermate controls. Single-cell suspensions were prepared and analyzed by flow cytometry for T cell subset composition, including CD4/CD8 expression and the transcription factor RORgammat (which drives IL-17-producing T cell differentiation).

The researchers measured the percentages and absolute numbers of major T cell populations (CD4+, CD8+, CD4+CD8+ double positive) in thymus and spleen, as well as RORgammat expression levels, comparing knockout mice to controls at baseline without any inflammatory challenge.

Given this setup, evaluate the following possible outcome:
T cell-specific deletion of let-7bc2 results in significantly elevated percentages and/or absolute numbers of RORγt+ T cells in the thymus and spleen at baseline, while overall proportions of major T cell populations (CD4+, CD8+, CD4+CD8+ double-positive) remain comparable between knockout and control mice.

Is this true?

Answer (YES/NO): NO